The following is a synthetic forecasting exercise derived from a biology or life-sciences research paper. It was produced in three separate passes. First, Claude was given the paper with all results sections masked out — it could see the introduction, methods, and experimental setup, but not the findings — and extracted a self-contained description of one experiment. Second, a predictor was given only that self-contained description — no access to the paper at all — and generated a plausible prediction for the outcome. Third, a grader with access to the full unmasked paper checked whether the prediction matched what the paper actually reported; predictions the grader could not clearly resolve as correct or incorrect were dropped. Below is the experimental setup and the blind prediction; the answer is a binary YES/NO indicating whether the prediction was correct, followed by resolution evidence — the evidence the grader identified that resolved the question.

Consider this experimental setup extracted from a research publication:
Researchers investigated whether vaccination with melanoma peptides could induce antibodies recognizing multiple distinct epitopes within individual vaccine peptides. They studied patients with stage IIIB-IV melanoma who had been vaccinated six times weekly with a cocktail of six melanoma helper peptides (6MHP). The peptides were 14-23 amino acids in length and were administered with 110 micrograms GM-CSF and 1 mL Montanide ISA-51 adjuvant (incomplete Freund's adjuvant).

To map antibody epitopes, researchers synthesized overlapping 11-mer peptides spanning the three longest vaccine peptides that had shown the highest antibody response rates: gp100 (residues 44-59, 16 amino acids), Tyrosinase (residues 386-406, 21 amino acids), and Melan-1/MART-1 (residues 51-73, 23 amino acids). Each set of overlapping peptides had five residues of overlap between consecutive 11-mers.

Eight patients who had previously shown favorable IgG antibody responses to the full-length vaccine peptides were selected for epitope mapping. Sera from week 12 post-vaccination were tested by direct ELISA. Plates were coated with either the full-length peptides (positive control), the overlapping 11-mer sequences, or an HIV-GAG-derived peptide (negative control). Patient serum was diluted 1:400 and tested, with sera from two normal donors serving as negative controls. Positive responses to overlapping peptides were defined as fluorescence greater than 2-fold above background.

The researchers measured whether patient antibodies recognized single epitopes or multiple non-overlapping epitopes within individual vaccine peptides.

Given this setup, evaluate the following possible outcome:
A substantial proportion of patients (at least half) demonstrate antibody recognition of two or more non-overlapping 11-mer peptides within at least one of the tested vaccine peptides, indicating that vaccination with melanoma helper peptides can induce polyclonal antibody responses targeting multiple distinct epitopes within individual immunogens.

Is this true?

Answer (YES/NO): NO